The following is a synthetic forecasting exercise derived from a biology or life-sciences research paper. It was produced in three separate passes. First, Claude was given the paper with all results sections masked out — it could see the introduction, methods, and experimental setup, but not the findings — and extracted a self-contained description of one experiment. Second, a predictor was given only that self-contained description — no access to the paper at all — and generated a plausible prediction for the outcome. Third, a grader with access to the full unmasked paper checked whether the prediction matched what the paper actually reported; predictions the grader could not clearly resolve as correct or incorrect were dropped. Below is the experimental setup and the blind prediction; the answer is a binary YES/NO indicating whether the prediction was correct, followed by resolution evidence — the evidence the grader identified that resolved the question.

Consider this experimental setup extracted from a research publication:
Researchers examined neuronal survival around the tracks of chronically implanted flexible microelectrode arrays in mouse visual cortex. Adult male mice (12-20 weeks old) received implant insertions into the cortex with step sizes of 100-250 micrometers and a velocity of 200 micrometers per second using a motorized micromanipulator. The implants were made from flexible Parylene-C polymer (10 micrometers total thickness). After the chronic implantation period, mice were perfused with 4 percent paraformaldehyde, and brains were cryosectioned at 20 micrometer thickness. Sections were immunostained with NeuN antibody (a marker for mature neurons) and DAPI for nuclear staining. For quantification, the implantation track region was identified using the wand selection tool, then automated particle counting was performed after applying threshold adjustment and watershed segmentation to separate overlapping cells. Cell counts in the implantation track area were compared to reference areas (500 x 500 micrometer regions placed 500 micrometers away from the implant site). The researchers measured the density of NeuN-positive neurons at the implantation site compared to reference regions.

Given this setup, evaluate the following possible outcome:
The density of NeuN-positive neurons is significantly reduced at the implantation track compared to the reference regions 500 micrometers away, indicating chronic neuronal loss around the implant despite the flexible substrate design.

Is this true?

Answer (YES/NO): YES